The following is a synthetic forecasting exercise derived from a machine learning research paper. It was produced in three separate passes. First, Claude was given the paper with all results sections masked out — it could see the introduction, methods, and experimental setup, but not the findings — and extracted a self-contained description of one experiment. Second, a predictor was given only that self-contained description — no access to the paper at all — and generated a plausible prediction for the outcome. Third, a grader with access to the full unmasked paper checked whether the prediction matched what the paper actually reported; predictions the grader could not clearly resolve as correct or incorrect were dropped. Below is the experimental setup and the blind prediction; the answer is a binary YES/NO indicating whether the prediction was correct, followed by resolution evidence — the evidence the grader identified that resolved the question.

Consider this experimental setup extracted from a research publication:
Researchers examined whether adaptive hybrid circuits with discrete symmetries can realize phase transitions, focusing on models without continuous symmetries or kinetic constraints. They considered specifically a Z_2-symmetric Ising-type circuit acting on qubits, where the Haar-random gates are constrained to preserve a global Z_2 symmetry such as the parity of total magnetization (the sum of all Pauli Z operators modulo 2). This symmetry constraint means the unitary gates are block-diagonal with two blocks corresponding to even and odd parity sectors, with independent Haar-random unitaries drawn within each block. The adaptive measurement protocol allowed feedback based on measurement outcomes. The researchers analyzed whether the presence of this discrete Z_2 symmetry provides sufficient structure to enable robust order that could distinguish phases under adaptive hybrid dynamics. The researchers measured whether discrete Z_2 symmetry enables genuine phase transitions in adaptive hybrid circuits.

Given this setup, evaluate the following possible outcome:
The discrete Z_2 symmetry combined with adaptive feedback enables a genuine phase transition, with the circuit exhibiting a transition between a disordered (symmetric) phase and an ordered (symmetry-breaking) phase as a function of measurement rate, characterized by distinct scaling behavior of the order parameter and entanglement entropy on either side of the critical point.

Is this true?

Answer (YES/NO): NO